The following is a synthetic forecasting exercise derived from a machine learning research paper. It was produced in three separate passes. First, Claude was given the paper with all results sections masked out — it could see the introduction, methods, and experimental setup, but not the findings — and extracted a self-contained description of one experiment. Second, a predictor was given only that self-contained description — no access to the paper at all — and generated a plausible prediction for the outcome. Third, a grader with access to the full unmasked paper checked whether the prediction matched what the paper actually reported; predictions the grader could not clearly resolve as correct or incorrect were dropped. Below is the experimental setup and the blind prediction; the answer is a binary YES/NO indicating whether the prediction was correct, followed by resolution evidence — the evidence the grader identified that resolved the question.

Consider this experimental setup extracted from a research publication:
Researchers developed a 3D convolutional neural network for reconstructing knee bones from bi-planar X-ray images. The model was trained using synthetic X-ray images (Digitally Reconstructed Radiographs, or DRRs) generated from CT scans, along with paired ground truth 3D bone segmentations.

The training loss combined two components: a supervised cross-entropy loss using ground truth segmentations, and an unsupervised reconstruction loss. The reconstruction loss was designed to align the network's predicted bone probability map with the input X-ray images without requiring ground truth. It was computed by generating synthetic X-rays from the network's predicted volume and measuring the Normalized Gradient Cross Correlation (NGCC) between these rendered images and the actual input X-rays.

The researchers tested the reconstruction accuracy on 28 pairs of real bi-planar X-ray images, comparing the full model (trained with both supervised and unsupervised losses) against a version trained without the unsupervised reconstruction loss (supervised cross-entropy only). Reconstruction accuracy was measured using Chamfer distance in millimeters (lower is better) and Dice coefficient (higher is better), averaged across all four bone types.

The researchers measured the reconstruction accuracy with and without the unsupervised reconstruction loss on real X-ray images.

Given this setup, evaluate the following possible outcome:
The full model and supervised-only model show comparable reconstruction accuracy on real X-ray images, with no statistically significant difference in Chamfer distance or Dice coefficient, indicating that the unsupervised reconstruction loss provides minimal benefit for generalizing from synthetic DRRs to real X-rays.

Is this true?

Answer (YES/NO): NO